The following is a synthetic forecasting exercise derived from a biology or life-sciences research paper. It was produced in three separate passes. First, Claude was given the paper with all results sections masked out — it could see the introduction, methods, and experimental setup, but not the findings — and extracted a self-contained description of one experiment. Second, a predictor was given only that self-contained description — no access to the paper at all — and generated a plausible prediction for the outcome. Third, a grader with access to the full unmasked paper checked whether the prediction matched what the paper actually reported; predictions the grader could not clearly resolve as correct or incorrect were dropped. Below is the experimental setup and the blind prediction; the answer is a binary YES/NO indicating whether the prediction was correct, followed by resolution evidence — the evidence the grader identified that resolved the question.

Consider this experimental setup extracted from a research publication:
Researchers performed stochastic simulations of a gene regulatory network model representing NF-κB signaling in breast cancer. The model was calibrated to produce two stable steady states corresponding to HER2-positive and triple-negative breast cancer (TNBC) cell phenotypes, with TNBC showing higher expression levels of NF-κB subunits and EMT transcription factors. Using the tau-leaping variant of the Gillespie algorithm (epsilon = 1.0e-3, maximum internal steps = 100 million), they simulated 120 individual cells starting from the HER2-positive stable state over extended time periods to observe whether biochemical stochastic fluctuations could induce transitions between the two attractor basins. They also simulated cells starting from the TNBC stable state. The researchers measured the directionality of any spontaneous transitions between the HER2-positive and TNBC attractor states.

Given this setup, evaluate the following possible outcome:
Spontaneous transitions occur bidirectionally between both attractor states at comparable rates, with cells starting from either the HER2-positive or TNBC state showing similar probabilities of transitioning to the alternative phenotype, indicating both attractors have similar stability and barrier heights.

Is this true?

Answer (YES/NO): NO